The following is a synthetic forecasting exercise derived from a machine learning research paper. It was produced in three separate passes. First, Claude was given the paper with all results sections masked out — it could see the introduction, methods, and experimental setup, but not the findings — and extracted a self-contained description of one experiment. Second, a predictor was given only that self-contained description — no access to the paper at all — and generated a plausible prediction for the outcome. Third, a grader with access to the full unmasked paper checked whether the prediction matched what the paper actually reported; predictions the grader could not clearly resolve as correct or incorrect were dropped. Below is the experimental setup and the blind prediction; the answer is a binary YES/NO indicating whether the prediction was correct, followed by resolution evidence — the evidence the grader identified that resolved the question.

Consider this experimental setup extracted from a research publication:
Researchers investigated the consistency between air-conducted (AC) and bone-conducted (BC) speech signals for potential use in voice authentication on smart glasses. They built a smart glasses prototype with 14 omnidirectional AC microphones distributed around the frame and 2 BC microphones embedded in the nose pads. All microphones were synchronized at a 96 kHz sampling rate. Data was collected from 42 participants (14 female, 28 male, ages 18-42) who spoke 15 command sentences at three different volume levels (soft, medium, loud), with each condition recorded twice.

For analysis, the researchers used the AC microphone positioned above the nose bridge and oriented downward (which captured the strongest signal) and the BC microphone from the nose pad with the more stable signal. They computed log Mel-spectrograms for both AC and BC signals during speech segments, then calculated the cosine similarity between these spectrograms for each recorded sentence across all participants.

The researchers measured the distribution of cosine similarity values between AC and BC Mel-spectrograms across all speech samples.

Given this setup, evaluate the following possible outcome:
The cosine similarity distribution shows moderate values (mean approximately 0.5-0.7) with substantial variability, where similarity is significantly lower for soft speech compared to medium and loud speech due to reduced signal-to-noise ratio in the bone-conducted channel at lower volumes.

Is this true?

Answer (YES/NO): NO